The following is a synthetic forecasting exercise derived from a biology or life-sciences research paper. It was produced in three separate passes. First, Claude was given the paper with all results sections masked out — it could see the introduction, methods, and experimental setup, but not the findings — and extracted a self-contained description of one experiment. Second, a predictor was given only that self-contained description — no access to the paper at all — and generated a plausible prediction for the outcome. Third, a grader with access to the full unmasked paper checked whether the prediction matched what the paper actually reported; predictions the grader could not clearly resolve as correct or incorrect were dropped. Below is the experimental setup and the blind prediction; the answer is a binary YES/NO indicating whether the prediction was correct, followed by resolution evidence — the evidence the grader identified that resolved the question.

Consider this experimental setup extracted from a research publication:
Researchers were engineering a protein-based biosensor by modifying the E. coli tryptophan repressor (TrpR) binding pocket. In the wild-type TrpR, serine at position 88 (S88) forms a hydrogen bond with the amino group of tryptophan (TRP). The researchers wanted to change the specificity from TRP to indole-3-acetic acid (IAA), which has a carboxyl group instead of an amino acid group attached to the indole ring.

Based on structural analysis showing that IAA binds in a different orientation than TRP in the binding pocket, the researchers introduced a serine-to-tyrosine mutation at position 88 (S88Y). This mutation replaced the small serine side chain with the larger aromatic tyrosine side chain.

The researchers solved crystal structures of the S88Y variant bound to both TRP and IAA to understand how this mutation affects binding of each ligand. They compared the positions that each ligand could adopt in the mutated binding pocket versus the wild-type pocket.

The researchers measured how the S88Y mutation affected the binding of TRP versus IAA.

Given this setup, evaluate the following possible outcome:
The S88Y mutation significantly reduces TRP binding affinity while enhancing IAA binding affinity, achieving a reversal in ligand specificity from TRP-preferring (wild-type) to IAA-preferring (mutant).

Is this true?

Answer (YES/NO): YES